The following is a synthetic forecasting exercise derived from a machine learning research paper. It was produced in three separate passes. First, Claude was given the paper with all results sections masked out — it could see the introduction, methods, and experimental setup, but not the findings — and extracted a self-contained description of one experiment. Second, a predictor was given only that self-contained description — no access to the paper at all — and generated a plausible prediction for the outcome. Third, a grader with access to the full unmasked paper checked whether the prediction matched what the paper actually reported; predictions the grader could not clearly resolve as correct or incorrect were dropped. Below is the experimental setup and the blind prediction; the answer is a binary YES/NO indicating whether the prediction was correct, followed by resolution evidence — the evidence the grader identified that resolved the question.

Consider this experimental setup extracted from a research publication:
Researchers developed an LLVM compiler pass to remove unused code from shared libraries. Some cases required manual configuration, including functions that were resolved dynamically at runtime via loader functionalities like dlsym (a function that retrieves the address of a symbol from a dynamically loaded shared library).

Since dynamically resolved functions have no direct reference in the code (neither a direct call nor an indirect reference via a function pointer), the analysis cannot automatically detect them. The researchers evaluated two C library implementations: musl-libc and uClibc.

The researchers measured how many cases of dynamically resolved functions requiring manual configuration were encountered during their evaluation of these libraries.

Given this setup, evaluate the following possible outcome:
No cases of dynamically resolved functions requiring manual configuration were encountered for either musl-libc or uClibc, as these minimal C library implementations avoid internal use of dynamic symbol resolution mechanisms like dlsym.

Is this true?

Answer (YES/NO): NO